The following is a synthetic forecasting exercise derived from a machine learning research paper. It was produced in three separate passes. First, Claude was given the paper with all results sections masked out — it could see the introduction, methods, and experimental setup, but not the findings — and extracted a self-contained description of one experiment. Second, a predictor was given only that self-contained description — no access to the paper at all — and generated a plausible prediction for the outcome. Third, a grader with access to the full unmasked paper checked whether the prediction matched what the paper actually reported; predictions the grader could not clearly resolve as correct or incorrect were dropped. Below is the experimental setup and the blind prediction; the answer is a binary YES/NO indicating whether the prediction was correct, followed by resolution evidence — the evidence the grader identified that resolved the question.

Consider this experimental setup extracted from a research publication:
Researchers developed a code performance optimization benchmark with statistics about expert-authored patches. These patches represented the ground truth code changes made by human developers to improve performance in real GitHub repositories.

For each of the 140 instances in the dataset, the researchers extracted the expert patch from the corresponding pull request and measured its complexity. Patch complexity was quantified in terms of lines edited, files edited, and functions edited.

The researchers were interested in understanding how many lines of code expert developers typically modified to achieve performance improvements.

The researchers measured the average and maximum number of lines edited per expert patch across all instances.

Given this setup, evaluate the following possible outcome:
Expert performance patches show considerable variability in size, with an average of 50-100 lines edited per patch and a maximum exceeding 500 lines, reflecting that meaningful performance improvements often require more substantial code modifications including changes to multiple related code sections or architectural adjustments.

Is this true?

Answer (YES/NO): NO